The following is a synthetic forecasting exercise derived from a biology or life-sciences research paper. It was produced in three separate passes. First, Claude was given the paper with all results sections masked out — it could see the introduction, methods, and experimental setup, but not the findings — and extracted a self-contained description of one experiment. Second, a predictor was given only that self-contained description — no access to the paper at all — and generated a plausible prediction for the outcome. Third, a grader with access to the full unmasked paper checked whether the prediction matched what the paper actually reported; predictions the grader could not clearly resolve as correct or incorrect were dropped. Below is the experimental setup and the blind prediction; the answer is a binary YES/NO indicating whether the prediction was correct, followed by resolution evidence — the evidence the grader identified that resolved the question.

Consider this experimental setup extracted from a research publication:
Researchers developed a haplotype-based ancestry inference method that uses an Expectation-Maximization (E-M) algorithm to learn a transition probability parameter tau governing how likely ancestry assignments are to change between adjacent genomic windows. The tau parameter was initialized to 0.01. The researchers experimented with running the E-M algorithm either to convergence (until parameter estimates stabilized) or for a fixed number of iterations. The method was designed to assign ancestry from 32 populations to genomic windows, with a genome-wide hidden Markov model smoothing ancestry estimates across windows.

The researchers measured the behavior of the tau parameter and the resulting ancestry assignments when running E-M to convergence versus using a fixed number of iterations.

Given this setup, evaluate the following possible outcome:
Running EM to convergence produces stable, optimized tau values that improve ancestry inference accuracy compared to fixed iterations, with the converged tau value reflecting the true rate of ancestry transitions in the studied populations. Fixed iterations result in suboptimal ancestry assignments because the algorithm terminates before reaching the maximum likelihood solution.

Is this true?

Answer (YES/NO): NO